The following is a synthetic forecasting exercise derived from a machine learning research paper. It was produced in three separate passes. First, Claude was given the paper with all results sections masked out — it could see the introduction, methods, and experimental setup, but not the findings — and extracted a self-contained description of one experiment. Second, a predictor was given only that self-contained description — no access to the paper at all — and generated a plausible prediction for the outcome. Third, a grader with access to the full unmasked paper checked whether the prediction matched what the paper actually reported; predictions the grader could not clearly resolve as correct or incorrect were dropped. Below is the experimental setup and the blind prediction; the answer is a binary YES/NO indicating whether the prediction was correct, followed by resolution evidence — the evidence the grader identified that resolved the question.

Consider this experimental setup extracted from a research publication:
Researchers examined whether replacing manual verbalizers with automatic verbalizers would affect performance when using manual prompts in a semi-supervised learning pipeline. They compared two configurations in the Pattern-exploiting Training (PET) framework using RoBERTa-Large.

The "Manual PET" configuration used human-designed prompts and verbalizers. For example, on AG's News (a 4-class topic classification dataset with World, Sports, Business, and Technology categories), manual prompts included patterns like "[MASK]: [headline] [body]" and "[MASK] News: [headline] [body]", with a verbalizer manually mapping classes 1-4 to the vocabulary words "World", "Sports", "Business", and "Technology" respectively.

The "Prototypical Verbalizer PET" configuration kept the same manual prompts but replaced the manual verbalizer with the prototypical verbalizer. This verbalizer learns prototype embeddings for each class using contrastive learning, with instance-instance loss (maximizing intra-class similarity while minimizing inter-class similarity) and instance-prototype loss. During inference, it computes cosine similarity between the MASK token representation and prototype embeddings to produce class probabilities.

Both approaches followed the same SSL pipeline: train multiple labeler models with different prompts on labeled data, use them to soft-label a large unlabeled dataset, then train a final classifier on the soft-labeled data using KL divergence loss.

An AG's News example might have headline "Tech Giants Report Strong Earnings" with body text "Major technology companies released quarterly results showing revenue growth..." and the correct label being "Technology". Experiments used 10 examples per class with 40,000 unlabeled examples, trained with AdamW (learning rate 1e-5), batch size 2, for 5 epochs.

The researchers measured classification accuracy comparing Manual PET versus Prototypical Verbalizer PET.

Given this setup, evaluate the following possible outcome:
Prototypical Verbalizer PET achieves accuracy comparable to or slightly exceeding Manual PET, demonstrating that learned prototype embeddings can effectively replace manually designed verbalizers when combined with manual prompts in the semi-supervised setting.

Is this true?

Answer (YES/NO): NO